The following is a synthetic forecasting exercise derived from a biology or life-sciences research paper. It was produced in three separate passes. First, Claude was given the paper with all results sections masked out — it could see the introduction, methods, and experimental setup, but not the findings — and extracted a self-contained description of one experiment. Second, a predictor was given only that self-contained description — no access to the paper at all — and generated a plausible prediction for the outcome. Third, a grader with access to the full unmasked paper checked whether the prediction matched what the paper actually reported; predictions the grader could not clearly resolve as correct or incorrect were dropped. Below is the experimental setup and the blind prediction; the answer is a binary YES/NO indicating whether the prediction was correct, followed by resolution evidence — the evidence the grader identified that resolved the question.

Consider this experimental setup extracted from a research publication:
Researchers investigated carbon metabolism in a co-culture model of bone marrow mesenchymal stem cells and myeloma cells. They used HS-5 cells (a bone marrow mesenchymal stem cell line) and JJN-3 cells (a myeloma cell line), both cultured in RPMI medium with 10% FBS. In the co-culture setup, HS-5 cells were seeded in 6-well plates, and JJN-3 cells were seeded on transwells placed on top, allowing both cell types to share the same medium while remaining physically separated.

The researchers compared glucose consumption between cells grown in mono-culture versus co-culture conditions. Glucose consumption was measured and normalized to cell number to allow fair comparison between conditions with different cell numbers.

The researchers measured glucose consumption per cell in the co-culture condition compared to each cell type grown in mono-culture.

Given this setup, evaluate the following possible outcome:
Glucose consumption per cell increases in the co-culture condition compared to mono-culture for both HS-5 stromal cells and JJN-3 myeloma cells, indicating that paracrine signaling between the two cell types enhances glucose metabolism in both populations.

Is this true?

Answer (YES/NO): NO